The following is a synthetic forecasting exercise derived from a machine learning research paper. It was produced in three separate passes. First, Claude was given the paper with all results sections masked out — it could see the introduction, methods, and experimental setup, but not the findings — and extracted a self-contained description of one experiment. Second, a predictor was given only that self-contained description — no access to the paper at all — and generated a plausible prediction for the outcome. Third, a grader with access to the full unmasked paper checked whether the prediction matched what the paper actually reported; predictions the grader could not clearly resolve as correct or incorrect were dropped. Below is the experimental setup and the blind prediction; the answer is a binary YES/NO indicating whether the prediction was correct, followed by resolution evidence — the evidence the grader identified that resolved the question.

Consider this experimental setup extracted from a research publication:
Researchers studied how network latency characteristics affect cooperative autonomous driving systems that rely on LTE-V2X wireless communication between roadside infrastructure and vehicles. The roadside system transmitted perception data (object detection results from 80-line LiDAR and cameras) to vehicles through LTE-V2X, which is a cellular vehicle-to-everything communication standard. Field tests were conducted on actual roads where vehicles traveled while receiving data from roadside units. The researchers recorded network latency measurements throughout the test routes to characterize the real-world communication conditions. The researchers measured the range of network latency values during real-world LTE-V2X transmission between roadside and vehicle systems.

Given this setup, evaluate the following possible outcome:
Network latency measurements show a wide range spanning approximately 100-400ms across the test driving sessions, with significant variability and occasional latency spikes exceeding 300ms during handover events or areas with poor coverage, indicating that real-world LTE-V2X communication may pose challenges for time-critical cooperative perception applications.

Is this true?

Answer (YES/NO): NO